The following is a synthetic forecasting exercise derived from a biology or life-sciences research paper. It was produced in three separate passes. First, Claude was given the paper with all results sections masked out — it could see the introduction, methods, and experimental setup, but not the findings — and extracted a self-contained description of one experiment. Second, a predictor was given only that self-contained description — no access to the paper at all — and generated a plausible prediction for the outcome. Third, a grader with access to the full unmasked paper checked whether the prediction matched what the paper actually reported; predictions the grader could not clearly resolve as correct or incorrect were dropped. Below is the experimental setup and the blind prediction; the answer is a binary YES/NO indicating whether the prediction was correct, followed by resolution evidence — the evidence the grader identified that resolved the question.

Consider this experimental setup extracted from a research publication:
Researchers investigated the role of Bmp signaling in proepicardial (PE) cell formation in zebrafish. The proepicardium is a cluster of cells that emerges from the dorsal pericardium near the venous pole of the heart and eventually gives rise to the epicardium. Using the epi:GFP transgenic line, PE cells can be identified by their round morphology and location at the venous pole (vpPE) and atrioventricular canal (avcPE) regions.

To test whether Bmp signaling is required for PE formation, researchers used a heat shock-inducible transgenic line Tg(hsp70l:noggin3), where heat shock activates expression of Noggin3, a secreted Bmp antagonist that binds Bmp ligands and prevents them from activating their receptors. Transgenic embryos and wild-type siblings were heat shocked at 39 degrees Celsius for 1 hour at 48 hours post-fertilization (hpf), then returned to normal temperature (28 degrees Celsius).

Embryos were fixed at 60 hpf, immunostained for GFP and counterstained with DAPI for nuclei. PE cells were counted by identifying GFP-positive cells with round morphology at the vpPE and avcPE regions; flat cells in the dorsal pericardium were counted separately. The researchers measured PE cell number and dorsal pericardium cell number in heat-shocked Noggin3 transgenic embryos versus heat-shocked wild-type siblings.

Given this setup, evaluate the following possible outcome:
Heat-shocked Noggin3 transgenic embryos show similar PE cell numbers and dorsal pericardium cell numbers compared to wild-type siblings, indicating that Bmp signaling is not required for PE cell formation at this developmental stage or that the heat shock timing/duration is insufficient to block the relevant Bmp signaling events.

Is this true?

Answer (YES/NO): NO